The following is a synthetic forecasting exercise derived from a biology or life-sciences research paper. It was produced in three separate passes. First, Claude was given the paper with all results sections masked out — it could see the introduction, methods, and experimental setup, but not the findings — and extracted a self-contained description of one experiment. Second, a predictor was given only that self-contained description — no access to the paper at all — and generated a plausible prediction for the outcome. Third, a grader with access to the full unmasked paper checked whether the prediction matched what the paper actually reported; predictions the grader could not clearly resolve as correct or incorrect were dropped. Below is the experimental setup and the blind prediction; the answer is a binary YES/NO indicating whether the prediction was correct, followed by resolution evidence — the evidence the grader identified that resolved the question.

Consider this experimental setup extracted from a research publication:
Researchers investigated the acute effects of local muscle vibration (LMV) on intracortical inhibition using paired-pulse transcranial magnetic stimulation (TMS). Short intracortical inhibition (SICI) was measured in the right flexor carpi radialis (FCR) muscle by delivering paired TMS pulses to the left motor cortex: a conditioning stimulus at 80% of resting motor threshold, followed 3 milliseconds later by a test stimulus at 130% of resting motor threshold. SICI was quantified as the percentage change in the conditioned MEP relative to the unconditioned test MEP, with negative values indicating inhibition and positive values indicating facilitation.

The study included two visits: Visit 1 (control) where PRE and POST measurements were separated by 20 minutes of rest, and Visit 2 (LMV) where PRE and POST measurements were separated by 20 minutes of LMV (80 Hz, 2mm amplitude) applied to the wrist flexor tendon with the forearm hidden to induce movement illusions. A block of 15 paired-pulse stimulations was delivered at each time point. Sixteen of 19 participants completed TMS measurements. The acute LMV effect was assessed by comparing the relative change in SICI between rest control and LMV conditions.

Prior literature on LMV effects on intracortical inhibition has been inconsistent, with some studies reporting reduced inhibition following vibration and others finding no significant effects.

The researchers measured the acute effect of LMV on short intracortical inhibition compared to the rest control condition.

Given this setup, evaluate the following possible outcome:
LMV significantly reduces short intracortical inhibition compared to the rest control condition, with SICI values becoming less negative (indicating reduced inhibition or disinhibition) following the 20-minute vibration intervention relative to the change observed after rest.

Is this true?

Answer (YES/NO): NO